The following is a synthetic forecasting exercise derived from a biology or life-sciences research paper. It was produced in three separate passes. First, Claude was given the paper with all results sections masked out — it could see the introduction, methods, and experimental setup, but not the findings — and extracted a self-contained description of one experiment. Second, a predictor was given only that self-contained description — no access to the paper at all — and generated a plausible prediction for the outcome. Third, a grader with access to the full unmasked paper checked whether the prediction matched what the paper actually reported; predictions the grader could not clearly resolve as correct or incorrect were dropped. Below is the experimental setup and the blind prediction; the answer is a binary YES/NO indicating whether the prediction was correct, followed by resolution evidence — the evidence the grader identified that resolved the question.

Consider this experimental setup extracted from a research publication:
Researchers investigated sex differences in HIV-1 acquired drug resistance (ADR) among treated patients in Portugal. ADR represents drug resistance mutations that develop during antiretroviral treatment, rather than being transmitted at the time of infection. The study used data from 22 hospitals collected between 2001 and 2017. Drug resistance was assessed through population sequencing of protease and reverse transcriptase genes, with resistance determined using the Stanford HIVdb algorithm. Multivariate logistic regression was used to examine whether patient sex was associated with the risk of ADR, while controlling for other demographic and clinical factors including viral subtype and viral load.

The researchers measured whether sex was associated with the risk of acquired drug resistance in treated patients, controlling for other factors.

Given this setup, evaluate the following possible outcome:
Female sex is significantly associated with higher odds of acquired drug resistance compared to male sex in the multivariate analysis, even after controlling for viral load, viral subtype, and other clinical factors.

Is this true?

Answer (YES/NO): NO